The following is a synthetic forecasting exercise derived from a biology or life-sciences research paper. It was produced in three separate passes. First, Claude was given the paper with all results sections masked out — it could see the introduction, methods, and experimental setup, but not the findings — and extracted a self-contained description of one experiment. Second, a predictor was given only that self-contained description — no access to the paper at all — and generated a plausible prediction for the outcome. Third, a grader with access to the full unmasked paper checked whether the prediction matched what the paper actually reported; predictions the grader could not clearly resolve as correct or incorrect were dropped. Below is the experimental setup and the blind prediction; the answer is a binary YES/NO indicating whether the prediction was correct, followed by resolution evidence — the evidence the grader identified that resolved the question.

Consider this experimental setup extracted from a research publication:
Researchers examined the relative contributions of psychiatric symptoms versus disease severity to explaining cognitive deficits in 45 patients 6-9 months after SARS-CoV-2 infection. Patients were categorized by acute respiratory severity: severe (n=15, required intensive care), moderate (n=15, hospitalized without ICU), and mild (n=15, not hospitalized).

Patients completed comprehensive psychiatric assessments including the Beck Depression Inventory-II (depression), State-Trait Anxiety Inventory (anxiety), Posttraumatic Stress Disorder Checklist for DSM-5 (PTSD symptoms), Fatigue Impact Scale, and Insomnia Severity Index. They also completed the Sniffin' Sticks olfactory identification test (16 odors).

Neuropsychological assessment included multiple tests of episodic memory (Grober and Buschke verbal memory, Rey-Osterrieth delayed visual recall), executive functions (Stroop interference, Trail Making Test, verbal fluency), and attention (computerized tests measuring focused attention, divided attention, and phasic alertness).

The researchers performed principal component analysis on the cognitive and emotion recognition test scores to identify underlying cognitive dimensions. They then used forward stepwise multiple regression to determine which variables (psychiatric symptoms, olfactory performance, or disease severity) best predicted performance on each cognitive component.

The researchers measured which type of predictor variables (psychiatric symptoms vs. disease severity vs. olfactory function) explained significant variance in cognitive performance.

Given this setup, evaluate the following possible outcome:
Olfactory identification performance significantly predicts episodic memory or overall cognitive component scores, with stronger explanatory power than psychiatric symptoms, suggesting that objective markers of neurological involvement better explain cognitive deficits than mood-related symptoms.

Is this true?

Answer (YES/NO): NO